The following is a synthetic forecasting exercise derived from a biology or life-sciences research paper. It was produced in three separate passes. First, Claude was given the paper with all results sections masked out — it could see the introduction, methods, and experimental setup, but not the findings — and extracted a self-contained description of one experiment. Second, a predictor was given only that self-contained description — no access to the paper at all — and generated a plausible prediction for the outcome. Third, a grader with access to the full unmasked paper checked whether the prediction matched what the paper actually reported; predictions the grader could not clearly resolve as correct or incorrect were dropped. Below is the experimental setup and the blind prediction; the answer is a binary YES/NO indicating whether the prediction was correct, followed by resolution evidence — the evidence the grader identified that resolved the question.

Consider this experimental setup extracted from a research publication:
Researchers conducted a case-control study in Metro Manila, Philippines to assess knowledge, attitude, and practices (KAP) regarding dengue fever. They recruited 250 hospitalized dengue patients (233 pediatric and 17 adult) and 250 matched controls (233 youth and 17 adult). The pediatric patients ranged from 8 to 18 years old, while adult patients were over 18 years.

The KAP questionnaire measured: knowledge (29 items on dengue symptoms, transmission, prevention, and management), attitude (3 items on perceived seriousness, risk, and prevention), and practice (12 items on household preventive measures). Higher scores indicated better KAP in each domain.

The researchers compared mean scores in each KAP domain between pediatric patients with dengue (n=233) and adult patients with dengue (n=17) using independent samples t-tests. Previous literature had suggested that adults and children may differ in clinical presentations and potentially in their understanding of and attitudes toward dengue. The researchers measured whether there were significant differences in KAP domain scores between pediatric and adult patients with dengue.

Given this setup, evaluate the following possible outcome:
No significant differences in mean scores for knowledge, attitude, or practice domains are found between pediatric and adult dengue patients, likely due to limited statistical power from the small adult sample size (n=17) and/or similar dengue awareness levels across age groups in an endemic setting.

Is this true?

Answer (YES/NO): NO